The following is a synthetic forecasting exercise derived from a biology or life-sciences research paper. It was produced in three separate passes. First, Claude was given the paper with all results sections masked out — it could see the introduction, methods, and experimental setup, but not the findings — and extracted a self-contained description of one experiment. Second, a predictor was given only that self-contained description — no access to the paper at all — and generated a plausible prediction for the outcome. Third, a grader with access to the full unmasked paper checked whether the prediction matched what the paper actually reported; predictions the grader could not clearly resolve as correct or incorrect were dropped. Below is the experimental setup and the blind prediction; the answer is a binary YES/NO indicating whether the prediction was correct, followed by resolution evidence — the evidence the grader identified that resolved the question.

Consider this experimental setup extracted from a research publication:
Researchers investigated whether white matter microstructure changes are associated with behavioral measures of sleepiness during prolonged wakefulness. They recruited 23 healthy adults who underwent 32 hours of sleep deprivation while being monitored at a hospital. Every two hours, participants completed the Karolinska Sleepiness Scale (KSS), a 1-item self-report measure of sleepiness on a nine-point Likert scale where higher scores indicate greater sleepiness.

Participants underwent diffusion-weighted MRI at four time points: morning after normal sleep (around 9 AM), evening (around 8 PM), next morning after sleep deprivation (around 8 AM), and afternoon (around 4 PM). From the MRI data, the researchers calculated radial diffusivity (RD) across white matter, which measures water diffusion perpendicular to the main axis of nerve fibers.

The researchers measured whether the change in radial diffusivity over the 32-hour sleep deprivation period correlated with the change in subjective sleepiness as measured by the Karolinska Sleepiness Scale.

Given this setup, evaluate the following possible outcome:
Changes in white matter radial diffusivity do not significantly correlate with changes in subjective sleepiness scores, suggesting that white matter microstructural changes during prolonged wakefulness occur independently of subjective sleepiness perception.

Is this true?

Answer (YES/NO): YES